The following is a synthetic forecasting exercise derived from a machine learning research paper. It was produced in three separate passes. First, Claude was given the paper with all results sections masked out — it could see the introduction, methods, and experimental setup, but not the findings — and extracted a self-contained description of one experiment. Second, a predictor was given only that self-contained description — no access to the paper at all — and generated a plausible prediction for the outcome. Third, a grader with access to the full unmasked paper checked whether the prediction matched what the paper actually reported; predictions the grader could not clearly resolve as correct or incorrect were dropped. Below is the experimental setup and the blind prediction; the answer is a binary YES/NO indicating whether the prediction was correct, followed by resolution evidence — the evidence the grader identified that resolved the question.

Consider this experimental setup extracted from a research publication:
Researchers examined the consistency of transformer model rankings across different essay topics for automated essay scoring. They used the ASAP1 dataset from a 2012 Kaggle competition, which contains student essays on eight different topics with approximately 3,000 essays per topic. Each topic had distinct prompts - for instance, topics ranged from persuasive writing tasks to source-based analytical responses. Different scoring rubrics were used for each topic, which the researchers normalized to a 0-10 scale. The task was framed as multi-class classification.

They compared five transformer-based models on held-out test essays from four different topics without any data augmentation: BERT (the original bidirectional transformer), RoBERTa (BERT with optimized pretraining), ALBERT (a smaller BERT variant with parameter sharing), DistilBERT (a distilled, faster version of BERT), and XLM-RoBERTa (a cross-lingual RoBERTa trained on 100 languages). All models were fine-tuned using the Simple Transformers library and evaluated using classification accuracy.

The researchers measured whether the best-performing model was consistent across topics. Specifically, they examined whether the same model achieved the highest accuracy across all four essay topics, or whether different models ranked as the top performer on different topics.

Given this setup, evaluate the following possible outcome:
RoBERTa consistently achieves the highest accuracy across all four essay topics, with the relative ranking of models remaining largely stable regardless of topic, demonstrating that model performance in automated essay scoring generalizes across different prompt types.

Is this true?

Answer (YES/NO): NO